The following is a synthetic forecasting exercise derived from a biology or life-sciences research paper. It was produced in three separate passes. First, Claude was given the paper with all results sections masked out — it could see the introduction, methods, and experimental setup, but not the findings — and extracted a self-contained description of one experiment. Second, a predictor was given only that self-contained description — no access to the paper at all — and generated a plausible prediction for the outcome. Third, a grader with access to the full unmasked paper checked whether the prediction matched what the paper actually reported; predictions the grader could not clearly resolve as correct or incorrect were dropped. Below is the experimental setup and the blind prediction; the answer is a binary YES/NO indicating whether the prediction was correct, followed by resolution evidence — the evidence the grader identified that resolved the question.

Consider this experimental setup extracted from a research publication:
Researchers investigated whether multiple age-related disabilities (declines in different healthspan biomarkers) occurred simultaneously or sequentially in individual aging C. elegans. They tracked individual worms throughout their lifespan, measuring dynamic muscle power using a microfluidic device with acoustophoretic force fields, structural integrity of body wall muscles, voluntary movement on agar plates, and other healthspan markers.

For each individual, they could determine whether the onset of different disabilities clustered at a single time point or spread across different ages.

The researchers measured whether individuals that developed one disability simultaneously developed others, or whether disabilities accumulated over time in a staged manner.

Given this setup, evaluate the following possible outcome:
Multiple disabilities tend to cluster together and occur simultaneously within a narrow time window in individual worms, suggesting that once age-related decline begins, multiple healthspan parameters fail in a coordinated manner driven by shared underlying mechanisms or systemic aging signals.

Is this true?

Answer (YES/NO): NO